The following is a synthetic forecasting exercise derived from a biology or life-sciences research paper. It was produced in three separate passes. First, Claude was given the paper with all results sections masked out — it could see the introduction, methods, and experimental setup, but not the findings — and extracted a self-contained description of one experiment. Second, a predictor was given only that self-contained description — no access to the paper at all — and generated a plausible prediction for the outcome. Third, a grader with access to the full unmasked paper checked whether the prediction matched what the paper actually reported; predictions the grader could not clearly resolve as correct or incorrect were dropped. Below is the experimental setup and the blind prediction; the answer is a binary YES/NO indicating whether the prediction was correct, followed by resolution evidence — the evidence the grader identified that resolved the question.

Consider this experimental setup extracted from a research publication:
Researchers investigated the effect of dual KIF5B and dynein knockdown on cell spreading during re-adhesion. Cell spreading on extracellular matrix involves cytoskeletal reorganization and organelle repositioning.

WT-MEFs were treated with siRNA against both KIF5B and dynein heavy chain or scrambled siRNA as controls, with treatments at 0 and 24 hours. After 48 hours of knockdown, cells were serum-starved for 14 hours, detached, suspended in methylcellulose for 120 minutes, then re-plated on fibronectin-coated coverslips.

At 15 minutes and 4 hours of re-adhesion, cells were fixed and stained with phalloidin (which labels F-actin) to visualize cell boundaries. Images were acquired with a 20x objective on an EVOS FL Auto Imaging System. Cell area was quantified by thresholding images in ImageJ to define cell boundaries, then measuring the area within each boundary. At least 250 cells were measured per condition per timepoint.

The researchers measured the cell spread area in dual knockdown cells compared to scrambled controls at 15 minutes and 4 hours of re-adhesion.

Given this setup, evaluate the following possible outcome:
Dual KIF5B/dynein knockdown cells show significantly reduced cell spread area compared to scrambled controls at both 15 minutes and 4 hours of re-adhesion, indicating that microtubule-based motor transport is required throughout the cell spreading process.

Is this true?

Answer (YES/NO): NO